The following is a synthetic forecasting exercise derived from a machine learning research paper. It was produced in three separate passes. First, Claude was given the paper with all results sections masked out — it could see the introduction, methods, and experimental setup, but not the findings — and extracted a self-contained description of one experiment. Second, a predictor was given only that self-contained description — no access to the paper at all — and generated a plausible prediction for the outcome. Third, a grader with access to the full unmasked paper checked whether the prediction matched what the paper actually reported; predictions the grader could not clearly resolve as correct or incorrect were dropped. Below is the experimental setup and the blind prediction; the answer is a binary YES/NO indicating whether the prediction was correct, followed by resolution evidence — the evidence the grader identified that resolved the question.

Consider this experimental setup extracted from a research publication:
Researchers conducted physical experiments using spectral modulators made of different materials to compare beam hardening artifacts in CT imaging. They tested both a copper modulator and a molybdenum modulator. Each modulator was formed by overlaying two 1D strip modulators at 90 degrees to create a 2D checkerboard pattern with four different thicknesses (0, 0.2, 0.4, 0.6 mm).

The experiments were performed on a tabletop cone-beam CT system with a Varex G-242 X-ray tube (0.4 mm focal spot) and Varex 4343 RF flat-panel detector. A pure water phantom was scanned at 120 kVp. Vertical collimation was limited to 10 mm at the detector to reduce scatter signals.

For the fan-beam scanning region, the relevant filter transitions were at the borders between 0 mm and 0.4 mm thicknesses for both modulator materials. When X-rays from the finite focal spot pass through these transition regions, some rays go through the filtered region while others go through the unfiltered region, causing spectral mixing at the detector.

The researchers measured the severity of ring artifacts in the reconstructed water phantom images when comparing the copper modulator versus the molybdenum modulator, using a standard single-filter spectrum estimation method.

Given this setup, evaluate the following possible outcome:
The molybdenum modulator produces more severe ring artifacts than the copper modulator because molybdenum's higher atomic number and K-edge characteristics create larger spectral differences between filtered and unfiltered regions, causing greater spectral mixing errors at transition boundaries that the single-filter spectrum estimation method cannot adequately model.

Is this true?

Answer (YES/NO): NO